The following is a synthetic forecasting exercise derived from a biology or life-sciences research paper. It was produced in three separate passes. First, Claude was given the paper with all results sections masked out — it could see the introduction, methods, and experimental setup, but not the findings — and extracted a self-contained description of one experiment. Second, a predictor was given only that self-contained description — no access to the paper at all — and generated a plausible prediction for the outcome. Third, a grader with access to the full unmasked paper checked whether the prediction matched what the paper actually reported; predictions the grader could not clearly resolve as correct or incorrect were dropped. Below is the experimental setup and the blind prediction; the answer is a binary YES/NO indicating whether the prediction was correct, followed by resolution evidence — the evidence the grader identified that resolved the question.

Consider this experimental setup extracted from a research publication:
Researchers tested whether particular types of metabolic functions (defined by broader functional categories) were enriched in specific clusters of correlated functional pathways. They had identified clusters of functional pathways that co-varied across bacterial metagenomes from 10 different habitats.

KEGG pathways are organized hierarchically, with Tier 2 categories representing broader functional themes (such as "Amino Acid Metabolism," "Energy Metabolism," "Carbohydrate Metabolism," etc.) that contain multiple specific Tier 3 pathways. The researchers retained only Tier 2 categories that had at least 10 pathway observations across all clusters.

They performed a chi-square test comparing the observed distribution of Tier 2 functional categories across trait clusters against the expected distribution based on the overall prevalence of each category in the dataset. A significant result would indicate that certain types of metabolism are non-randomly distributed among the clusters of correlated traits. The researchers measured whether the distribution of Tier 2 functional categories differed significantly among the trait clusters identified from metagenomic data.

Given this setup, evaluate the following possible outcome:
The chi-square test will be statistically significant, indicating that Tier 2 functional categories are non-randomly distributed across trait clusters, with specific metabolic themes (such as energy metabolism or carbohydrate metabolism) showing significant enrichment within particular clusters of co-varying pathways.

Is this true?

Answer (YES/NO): YES